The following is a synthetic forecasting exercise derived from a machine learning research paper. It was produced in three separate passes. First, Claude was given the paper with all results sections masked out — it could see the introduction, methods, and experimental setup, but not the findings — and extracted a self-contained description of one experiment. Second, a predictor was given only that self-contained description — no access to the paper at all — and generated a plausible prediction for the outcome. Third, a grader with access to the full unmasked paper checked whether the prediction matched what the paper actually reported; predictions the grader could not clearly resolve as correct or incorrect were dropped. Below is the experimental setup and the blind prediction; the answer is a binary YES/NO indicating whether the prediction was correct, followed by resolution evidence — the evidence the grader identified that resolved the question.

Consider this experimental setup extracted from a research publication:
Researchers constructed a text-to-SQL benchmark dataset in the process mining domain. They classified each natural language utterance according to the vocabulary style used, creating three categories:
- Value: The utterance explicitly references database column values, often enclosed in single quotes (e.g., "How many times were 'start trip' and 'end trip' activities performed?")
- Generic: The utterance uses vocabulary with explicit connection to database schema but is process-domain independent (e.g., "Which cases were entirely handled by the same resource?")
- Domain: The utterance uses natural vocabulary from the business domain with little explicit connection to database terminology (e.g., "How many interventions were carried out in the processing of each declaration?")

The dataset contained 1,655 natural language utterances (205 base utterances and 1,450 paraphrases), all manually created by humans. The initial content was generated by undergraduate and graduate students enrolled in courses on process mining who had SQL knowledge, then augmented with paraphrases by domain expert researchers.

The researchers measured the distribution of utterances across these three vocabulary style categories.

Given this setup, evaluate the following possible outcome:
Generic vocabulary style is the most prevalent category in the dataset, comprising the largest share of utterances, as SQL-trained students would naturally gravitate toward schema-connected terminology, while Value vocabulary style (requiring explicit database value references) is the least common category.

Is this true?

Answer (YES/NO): NO